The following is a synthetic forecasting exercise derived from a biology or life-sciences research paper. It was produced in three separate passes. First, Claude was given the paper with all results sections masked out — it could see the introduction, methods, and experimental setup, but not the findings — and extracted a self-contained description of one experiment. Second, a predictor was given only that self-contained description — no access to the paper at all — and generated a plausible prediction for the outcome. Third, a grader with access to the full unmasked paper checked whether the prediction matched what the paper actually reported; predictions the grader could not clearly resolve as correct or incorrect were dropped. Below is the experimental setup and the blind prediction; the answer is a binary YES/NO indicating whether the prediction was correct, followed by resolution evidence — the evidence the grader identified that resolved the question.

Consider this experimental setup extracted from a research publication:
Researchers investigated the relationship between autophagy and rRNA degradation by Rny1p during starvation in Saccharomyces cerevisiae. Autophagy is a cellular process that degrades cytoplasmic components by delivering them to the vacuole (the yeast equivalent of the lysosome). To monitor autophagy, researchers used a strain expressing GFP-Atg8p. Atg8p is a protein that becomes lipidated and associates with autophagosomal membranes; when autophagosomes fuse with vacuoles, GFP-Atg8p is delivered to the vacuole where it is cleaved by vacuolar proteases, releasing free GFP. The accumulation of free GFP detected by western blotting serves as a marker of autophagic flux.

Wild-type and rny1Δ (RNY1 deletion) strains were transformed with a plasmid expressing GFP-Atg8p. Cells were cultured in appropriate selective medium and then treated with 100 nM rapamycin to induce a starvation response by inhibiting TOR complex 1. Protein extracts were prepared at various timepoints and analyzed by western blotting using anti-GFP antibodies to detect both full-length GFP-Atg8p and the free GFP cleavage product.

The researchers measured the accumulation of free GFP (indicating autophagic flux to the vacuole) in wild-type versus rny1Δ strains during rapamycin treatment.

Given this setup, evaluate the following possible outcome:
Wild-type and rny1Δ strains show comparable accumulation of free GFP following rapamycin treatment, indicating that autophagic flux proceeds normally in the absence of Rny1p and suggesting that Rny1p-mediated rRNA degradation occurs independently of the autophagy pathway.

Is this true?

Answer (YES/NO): NO